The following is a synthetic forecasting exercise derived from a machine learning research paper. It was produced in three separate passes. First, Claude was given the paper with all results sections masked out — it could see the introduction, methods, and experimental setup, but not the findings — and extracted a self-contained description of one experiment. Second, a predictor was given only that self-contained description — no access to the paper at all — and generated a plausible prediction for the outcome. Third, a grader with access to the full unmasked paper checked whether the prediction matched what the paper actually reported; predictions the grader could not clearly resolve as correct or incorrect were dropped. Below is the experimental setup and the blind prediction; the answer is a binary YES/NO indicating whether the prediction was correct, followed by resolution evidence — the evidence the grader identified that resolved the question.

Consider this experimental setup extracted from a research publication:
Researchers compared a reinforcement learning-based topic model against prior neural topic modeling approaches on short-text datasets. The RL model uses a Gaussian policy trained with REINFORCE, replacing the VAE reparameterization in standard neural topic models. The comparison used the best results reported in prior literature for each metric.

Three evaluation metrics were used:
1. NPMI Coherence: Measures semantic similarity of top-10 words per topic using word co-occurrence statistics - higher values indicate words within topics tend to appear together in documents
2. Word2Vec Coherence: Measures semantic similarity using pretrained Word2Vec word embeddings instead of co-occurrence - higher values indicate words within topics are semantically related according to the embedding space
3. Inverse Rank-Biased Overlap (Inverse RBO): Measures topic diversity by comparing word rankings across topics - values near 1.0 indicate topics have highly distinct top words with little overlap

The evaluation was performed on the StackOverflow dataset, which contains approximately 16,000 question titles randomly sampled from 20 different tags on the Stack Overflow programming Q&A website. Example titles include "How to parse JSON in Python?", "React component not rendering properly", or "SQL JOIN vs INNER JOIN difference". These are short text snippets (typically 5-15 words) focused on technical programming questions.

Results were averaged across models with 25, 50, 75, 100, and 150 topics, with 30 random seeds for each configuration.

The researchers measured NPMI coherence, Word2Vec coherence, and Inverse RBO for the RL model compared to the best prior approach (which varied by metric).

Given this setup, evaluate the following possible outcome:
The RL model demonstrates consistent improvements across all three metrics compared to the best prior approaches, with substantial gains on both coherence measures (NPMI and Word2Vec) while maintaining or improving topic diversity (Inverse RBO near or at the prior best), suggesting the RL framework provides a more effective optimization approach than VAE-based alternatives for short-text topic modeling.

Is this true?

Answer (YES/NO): NO